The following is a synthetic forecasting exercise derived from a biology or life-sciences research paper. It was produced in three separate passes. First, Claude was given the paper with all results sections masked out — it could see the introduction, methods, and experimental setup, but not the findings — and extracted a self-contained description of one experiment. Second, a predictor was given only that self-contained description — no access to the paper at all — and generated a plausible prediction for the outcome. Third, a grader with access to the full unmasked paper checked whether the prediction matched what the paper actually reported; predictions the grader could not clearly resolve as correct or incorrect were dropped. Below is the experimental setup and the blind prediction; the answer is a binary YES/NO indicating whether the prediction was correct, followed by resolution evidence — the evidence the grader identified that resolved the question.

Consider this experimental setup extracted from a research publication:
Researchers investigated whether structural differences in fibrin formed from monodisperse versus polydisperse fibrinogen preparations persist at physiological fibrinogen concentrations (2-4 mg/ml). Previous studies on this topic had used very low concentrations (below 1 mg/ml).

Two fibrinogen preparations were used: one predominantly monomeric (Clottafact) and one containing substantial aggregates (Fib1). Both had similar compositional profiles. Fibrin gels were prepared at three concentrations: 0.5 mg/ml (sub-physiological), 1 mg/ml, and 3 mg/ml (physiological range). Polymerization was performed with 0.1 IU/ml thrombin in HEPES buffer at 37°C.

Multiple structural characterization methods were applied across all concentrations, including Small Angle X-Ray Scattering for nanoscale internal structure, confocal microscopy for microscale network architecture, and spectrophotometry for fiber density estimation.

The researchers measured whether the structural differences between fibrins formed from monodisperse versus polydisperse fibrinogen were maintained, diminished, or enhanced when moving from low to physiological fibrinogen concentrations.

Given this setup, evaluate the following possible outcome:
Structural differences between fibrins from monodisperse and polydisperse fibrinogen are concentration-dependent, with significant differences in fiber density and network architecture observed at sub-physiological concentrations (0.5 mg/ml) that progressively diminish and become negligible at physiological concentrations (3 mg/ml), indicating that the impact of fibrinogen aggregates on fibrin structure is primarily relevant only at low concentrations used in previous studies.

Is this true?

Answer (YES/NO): NO